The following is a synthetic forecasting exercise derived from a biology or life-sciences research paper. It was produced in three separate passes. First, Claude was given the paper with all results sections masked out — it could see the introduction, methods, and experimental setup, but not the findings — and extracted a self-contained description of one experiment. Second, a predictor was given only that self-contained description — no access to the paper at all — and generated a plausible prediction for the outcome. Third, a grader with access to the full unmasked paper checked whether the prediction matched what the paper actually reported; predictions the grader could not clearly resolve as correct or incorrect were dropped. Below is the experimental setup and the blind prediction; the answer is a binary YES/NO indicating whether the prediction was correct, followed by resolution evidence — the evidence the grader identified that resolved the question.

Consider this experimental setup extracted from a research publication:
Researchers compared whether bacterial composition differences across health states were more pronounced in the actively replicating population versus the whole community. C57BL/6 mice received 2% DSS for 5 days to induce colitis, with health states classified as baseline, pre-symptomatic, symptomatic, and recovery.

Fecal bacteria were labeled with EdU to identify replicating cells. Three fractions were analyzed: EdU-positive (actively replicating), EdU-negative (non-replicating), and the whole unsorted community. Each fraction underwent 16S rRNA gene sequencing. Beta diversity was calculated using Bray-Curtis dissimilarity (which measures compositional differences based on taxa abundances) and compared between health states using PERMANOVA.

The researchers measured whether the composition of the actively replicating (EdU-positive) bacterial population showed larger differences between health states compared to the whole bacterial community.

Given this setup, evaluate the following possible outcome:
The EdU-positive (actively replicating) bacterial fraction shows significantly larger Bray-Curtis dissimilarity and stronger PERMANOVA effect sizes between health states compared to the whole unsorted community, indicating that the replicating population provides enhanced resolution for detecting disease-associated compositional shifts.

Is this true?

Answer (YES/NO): NO